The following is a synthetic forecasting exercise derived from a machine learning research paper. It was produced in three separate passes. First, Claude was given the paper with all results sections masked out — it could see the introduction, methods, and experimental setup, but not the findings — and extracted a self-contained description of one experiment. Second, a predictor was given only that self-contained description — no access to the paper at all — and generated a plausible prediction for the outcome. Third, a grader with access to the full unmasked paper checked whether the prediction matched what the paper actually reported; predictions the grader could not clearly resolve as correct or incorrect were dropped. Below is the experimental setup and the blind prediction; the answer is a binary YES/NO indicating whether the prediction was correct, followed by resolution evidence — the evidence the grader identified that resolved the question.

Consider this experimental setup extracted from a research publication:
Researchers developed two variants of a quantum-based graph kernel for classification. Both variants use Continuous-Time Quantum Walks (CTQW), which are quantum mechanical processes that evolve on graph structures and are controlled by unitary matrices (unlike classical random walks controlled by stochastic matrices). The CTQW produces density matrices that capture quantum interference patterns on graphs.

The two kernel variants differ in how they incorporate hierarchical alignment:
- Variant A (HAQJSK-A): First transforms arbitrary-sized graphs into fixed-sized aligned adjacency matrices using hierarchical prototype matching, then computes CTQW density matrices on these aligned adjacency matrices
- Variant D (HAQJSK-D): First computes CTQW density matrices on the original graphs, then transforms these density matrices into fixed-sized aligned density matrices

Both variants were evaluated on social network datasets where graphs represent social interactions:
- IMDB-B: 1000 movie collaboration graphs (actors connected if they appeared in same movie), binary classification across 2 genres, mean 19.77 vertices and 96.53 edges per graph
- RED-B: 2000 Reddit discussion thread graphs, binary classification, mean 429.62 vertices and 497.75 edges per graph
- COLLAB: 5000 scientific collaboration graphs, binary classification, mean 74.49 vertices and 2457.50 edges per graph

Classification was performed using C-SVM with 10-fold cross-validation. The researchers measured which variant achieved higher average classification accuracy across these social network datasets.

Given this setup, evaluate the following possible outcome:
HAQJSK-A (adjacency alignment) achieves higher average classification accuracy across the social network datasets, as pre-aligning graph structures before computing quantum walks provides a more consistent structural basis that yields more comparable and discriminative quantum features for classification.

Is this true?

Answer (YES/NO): YES